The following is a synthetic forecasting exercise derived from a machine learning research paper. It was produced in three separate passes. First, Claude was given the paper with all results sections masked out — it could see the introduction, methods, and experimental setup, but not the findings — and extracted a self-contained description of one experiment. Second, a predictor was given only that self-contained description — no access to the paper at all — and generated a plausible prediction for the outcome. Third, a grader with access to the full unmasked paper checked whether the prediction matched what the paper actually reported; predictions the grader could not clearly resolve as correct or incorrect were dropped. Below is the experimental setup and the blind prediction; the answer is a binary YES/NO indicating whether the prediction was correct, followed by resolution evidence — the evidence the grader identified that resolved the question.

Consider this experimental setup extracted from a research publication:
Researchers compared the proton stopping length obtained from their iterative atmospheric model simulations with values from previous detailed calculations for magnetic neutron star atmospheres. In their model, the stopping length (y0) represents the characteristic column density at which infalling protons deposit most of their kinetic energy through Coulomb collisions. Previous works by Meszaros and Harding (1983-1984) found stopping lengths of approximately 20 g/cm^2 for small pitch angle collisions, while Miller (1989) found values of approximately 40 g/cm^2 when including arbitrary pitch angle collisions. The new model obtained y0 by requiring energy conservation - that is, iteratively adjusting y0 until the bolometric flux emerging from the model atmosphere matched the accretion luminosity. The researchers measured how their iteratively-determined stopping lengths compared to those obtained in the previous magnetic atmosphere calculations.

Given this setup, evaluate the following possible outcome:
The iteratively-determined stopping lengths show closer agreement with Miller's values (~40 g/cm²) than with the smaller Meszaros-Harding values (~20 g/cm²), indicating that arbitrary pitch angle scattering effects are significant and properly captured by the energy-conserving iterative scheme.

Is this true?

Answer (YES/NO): NO